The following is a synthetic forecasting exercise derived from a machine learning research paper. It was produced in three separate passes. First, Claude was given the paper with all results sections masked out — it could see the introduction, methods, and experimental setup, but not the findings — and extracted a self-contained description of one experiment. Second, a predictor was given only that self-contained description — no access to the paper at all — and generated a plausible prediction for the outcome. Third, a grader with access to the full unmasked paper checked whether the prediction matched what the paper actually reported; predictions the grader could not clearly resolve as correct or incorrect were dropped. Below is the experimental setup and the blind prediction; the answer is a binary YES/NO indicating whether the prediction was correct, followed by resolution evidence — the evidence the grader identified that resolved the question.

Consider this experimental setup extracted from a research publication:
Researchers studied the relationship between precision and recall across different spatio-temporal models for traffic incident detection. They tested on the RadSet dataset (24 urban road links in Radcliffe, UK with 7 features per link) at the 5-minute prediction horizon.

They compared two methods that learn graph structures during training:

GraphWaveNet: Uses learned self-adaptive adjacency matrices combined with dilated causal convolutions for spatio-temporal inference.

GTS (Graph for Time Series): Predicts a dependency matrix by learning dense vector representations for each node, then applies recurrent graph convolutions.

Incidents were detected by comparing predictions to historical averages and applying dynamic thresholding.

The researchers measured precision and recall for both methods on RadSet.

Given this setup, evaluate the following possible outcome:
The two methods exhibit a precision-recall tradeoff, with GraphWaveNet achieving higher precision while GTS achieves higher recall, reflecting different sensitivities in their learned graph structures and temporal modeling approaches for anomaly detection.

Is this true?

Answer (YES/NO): NO